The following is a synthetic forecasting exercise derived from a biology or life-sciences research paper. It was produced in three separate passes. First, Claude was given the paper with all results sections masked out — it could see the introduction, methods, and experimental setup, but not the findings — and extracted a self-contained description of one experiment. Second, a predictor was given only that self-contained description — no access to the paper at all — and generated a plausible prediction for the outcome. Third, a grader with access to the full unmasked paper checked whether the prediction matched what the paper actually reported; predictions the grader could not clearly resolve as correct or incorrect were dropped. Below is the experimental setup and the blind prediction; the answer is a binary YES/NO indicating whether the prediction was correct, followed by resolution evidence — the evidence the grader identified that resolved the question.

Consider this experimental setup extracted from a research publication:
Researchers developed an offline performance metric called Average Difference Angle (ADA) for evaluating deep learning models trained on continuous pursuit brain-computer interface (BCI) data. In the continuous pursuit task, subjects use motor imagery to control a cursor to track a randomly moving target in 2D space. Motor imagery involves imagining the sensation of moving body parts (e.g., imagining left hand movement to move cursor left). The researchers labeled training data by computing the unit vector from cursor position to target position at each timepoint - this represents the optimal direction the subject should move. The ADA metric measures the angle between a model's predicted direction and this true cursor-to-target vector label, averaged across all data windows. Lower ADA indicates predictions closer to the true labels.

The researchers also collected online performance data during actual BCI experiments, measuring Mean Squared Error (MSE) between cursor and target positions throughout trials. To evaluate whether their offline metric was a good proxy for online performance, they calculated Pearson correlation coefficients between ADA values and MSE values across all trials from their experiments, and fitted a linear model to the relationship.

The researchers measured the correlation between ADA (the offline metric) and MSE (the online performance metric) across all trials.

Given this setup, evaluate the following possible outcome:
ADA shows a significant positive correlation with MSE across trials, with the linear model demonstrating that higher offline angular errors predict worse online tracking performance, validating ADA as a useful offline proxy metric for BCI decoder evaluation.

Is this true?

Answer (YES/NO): YES